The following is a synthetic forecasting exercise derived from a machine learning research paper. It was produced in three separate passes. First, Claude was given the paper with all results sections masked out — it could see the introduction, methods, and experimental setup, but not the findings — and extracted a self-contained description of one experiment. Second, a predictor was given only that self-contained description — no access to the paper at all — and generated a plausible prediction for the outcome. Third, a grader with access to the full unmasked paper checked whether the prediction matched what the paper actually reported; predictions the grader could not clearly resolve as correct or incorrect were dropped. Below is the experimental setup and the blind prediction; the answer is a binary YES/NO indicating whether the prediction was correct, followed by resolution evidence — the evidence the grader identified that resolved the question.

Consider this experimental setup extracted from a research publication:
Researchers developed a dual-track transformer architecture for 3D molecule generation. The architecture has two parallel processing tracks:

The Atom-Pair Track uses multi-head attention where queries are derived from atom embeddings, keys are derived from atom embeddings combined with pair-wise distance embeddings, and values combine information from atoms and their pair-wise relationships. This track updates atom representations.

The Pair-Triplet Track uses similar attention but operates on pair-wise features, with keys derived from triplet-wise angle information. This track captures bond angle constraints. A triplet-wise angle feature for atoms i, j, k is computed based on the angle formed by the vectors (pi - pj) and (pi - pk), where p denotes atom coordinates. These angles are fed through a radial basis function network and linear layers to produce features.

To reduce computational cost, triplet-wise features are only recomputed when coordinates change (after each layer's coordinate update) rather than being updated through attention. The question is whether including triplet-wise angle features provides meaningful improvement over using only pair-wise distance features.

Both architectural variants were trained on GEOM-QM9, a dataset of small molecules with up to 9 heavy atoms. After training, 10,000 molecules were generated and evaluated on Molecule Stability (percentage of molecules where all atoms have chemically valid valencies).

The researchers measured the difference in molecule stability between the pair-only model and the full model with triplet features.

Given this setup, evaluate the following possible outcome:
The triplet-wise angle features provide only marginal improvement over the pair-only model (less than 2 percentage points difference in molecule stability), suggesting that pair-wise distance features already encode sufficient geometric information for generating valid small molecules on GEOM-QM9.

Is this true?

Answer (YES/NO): YES